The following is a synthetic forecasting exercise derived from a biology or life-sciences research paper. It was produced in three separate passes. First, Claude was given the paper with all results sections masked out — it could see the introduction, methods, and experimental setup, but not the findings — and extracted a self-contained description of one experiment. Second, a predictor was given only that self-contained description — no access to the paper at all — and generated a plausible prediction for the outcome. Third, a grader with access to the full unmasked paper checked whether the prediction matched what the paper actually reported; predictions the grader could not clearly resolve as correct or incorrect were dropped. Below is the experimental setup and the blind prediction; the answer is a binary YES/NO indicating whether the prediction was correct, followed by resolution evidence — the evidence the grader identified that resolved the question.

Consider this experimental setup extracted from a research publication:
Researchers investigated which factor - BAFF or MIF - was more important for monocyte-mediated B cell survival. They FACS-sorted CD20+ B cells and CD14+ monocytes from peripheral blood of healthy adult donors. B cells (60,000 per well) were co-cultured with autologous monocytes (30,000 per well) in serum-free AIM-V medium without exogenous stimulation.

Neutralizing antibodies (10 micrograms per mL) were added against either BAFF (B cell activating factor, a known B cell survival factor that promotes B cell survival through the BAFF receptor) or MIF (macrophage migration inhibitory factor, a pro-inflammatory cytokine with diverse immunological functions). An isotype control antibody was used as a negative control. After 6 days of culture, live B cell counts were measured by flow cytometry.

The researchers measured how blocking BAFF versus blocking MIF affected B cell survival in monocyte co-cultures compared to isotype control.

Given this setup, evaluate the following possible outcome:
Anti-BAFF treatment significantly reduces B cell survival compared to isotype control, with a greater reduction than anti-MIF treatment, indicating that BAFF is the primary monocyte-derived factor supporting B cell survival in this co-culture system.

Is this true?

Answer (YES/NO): YES